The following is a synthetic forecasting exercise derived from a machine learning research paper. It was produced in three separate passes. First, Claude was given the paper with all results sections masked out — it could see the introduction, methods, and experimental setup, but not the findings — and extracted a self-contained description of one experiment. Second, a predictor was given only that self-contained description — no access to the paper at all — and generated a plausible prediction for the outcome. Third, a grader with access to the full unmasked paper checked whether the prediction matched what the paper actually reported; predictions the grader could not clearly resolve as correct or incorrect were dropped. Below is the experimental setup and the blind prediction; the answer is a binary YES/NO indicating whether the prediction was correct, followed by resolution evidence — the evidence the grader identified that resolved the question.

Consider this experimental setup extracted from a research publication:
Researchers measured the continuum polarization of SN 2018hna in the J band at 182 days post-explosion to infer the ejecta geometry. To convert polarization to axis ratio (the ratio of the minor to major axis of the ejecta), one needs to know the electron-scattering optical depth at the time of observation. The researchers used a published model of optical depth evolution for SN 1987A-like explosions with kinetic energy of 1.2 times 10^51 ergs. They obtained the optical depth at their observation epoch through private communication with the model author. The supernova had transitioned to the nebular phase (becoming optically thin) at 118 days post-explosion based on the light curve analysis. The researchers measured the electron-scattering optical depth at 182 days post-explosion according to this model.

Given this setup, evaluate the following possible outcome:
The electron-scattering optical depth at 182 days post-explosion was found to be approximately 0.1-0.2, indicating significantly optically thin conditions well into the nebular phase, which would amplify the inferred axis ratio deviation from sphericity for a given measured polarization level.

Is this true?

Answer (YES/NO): NO